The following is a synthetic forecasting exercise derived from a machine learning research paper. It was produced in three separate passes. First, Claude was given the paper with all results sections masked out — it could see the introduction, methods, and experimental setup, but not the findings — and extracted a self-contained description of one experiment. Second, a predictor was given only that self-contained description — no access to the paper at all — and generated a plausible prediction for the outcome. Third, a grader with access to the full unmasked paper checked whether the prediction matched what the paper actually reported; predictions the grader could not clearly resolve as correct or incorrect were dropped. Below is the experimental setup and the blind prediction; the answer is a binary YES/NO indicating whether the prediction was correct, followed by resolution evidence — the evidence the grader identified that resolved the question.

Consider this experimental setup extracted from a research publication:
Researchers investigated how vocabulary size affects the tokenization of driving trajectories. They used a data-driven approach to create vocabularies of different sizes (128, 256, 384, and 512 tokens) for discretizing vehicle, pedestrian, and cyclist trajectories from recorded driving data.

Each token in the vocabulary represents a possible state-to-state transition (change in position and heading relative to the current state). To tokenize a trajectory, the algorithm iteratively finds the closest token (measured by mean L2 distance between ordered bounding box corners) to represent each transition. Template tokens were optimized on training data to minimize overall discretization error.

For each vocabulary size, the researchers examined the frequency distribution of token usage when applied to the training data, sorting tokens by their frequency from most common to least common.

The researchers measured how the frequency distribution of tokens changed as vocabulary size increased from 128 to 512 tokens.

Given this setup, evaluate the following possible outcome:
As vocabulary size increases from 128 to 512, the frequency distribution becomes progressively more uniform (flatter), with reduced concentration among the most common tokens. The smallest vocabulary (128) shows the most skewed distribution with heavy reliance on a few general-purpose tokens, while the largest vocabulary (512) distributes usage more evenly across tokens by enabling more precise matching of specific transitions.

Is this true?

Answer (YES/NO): NO